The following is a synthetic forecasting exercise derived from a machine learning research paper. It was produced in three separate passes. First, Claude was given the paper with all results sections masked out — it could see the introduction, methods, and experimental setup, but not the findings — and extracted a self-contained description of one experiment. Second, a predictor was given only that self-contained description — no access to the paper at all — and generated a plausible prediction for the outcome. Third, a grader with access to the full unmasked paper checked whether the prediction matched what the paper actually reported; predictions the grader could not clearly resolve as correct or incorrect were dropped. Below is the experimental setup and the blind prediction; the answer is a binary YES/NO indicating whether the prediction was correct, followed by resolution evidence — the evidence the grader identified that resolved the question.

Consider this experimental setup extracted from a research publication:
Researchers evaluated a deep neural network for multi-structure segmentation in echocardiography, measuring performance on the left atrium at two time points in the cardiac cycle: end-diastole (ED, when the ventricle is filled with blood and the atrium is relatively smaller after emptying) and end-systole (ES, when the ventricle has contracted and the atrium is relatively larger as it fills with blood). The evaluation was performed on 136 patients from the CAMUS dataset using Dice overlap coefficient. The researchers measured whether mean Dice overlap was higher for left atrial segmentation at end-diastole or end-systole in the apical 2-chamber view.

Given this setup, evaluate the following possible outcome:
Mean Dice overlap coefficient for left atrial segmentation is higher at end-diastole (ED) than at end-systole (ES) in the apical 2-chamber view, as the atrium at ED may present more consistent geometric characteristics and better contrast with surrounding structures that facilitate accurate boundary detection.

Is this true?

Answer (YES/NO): NO